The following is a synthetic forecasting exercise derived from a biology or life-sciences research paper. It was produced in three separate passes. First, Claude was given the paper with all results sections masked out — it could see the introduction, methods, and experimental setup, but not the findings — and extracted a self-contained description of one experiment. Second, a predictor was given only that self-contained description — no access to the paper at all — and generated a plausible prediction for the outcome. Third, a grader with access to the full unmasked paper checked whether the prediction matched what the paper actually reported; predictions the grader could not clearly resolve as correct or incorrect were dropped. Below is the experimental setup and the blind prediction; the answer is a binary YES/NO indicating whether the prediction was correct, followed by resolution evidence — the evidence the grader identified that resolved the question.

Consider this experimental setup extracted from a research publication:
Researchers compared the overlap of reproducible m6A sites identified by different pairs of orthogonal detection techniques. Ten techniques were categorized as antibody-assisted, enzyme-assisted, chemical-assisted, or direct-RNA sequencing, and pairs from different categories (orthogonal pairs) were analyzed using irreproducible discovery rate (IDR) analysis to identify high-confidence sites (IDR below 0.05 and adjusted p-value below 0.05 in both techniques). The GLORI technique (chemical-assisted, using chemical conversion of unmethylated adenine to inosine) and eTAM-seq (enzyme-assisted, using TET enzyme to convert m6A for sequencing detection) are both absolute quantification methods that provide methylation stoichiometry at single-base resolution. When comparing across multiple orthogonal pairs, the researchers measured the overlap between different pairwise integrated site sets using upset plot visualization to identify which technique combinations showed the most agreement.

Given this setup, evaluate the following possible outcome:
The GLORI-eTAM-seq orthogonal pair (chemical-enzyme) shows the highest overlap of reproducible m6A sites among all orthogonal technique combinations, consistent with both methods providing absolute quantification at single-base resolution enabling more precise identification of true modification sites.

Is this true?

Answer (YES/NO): YES